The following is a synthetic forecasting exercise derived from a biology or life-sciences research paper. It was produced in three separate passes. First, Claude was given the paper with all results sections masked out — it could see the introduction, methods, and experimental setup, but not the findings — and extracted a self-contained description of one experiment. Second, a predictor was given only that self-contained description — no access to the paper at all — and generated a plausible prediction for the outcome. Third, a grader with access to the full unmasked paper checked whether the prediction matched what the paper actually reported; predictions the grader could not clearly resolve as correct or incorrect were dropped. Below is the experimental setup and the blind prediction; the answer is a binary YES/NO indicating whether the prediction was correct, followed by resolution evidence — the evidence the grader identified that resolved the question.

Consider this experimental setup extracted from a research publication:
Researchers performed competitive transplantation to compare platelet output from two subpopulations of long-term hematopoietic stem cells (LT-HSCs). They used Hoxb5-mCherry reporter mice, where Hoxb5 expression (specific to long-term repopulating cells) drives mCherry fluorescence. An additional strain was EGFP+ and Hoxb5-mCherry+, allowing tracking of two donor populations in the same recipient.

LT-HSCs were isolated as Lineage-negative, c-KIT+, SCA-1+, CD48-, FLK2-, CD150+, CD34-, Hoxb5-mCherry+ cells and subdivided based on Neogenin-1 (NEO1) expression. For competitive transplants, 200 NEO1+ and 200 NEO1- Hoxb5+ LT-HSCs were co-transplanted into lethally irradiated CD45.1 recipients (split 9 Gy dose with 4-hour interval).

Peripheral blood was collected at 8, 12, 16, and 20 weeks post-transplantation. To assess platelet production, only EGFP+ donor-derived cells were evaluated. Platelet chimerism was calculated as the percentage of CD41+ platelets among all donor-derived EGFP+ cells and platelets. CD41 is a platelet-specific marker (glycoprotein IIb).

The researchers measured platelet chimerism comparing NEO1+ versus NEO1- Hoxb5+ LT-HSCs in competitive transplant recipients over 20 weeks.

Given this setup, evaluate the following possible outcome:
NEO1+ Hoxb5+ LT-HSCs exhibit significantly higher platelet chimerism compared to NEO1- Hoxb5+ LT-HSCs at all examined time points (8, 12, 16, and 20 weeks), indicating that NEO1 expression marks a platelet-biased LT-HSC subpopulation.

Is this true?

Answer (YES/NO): NO